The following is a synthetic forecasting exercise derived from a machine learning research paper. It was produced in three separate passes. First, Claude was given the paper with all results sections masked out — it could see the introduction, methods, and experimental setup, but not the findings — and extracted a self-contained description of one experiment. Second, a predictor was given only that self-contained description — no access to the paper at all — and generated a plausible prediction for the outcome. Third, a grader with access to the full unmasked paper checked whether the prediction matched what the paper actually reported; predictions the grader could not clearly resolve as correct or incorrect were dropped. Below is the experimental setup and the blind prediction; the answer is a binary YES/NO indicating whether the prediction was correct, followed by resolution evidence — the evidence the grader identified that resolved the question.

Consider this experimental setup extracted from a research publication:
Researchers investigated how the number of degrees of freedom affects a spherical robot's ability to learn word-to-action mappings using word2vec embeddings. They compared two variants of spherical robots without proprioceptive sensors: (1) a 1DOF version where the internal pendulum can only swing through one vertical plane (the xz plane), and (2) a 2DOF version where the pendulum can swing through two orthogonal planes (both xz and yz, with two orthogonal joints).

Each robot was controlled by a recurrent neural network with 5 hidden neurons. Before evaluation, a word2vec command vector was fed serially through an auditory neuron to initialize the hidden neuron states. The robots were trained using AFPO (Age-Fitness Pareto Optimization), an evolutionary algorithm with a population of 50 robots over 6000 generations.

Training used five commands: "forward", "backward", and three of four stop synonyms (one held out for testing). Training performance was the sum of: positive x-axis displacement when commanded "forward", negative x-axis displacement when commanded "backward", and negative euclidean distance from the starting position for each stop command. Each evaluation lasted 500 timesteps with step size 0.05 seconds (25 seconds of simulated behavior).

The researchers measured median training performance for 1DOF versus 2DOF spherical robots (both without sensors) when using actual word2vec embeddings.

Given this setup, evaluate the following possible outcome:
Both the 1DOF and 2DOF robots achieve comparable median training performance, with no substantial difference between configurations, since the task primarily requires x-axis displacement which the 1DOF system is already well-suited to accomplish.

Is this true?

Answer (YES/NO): NO